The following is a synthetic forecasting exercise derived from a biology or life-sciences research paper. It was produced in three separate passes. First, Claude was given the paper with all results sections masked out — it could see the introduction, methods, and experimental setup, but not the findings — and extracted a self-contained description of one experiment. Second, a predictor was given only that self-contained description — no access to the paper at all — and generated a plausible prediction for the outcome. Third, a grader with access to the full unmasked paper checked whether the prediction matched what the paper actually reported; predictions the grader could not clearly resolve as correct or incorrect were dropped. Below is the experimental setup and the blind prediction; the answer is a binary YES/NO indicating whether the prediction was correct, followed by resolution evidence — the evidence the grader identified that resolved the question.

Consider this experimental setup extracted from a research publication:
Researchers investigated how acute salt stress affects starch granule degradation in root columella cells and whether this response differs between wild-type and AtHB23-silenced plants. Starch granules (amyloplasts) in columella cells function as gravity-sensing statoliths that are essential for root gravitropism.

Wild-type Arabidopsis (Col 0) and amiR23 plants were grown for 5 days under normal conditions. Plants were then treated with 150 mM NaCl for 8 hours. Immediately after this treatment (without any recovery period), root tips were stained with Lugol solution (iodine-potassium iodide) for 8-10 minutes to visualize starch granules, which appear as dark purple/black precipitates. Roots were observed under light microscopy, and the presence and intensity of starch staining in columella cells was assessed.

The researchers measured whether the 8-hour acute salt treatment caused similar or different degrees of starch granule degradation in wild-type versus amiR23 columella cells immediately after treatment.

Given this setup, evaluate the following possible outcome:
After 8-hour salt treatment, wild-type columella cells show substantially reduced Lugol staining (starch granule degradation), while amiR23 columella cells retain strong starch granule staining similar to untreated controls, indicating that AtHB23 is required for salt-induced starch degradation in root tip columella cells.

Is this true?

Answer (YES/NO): NO